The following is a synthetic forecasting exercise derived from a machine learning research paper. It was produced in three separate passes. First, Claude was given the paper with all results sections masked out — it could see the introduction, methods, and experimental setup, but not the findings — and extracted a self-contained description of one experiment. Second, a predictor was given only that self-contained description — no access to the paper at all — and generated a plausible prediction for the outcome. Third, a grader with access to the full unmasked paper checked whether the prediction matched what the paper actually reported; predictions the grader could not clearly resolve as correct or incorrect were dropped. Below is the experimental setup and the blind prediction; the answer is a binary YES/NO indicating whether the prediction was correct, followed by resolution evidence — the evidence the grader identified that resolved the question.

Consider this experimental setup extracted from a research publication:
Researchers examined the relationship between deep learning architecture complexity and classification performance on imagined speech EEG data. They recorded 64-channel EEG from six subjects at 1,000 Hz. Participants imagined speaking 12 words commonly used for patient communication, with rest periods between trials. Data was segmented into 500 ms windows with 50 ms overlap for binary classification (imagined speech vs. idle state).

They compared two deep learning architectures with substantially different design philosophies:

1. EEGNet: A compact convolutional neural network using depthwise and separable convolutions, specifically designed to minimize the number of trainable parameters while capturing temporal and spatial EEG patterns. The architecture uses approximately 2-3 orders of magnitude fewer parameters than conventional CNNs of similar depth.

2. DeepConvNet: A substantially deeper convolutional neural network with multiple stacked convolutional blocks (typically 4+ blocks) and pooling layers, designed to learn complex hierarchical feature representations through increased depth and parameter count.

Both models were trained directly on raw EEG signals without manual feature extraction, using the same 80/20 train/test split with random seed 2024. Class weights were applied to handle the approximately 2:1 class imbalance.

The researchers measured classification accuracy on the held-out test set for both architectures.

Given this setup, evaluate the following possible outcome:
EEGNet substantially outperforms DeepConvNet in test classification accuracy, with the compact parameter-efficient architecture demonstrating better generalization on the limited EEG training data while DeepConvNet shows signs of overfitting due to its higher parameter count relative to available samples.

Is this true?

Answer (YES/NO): NO